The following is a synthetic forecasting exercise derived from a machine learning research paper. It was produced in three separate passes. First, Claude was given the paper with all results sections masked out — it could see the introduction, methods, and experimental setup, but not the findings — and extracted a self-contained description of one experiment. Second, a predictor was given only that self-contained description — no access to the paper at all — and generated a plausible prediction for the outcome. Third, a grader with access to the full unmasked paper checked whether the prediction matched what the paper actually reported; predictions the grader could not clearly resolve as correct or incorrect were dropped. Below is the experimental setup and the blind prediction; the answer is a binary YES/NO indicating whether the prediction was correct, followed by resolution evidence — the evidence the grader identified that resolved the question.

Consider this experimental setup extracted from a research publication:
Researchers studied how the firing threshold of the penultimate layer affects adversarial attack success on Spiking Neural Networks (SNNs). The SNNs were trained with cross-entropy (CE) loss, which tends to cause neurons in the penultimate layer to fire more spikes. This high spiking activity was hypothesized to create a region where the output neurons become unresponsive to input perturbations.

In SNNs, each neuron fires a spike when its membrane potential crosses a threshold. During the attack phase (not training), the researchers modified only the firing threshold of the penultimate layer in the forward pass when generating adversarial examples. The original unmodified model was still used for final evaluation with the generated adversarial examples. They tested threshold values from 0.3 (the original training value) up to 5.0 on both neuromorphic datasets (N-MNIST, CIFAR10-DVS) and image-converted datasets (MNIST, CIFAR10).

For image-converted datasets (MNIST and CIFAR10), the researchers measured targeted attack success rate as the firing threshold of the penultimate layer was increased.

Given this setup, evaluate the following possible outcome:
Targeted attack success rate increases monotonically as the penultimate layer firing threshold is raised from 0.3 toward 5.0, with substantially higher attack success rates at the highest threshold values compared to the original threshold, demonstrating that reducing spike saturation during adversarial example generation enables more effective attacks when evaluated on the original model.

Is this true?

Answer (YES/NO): YES